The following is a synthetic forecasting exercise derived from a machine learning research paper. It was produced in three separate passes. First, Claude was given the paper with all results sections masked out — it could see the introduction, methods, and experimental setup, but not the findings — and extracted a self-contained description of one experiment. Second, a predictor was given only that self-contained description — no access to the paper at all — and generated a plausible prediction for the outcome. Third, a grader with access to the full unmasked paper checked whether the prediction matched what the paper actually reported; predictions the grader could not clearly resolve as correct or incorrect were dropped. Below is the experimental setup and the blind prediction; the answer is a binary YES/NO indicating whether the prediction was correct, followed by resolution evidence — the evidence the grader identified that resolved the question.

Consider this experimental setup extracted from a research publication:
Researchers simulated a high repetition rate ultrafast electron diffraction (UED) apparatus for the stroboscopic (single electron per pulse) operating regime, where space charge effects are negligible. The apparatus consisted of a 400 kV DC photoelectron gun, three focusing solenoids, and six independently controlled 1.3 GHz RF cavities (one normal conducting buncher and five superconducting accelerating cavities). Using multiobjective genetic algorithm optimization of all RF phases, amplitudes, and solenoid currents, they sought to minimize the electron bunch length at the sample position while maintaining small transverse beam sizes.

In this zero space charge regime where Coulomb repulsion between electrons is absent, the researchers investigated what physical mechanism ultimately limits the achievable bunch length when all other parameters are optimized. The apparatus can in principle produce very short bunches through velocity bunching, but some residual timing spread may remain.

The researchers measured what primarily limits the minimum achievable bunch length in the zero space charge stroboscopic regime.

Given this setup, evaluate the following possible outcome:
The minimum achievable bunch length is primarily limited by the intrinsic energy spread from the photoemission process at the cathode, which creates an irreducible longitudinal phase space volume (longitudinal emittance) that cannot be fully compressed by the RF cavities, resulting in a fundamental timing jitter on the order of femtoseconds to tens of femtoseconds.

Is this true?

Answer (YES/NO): NO